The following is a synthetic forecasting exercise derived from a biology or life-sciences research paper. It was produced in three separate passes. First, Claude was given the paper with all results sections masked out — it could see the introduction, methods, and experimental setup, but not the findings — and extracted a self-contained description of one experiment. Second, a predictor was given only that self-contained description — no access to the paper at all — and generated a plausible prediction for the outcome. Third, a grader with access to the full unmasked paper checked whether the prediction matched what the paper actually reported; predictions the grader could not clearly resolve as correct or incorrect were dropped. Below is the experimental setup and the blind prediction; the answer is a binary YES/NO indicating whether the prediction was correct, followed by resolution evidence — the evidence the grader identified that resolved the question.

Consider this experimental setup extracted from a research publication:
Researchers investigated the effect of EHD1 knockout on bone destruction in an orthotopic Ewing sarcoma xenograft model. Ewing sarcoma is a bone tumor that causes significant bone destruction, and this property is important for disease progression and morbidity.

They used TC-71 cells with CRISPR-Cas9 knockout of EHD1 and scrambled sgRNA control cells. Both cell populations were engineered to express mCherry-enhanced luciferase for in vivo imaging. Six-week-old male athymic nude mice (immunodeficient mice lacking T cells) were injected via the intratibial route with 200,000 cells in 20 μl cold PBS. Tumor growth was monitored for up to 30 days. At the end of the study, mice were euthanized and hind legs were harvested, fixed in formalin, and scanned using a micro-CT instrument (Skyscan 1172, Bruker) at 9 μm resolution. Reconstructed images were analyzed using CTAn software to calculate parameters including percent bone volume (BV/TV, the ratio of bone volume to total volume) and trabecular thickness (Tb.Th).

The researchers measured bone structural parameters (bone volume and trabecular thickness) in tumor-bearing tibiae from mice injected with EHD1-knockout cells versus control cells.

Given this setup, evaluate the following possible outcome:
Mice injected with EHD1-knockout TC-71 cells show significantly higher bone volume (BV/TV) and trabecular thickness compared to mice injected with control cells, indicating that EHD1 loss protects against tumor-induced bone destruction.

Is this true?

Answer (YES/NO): YES